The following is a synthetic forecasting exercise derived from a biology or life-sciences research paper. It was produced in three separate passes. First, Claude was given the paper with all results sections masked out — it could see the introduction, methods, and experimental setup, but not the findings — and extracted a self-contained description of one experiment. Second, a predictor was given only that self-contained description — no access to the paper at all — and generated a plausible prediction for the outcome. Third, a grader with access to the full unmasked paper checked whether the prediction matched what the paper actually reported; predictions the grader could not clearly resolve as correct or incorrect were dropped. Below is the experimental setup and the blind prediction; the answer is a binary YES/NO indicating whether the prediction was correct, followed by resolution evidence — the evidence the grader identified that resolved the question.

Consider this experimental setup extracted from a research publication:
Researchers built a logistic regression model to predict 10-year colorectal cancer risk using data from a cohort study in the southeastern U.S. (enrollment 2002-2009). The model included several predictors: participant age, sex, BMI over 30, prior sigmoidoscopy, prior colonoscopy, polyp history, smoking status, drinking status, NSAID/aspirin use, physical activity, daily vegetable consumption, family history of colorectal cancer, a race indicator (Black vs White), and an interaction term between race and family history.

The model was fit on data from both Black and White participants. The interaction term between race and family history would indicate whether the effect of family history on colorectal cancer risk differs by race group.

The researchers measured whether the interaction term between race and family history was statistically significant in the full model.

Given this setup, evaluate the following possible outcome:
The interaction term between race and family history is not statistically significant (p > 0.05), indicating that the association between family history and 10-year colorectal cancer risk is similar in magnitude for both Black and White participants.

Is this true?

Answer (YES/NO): NO